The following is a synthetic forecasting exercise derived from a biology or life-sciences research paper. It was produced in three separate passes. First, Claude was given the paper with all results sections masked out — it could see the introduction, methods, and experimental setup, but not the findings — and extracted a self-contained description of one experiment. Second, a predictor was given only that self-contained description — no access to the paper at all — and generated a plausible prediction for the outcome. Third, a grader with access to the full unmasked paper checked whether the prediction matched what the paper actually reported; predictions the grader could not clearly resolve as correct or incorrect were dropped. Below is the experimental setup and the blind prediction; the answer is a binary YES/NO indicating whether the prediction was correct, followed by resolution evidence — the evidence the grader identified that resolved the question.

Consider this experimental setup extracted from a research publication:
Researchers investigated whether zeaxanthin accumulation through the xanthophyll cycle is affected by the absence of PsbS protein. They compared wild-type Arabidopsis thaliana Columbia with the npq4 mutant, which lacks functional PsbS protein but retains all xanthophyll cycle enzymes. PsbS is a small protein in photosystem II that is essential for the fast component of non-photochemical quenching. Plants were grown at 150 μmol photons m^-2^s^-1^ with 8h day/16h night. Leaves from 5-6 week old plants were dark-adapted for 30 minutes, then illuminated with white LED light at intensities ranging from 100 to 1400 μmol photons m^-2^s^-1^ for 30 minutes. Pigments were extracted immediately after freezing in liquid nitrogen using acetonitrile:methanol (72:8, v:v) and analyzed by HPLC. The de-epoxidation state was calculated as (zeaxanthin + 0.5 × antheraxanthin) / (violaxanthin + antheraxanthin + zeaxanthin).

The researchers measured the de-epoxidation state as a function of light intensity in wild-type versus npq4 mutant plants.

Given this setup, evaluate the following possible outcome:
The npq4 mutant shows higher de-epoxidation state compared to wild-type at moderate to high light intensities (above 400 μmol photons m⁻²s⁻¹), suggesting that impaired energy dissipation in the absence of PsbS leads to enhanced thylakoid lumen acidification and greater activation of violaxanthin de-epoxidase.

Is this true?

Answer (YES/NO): NO